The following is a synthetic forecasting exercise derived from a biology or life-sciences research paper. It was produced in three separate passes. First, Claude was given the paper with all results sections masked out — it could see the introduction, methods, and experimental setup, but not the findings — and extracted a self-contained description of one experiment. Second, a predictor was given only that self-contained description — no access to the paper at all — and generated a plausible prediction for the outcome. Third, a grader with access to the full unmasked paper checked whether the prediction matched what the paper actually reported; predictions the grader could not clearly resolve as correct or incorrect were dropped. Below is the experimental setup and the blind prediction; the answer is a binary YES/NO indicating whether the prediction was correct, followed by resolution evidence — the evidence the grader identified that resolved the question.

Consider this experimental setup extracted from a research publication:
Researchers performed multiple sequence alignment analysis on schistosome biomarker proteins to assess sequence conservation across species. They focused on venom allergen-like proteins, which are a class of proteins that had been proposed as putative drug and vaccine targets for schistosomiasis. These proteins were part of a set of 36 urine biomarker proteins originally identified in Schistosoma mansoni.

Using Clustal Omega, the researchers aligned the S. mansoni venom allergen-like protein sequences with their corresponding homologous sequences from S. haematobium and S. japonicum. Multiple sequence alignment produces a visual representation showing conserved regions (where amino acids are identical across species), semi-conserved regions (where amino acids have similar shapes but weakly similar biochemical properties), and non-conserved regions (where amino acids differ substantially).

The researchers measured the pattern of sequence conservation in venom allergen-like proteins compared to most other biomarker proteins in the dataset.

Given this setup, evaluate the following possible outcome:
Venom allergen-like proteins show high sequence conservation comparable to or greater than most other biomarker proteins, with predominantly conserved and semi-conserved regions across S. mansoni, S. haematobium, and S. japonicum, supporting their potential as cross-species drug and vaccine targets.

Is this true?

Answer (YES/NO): NO